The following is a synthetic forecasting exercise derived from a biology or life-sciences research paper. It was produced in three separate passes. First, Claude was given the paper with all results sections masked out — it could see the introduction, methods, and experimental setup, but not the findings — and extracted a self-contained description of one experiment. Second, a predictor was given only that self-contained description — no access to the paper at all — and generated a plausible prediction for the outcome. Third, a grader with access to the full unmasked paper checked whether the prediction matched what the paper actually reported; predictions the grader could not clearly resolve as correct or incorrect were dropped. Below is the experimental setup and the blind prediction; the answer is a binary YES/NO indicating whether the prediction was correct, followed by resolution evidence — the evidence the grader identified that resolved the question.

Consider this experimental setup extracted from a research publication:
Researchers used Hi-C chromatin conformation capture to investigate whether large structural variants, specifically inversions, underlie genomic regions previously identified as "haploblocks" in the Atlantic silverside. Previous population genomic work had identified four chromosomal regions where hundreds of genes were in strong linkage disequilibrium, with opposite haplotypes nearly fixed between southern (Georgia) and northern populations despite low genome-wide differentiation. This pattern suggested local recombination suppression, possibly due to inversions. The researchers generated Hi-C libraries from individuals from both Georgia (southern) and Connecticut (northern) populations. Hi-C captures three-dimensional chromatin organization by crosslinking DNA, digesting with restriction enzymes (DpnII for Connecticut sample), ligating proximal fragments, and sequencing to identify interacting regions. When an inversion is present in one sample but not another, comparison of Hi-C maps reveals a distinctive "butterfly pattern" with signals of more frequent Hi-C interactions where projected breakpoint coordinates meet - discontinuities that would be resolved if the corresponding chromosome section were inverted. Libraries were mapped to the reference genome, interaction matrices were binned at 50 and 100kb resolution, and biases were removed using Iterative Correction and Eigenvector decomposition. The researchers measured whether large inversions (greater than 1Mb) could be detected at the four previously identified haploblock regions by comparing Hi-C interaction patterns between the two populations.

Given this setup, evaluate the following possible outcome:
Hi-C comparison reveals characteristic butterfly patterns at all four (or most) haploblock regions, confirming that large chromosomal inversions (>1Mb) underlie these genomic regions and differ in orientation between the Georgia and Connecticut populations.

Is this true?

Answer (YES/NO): YES